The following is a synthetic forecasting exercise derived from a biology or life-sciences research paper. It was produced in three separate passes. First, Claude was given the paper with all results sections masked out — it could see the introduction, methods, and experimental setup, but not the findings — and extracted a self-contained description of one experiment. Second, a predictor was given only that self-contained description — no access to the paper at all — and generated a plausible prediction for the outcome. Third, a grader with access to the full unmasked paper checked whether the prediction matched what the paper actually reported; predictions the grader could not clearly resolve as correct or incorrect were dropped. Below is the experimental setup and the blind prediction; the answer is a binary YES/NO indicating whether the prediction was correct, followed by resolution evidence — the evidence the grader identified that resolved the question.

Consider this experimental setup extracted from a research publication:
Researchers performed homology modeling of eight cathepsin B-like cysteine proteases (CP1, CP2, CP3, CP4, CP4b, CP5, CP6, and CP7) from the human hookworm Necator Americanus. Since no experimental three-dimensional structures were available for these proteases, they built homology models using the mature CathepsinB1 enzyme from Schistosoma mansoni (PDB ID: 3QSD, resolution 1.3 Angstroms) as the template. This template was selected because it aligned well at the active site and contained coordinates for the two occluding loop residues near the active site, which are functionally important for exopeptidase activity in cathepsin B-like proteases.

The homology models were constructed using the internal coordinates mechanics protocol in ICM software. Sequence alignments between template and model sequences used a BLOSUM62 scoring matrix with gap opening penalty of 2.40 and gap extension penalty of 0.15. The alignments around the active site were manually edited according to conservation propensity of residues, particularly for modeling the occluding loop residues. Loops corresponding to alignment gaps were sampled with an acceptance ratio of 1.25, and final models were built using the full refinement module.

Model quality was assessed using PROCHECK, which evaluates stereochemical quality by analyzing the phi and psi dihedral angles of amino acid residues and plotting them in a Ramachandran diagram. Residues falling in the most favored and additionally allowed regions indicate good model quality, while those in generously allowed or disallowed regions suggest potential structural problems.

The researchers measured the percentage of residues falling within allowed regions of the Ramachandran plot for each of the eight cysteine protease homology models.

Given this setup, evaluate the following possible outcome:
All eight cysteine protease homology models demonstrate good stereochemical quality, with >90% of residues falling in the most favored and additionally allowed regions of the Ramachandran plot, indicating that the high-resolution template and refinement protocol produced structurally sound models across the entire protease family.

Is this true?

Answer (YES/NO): YES